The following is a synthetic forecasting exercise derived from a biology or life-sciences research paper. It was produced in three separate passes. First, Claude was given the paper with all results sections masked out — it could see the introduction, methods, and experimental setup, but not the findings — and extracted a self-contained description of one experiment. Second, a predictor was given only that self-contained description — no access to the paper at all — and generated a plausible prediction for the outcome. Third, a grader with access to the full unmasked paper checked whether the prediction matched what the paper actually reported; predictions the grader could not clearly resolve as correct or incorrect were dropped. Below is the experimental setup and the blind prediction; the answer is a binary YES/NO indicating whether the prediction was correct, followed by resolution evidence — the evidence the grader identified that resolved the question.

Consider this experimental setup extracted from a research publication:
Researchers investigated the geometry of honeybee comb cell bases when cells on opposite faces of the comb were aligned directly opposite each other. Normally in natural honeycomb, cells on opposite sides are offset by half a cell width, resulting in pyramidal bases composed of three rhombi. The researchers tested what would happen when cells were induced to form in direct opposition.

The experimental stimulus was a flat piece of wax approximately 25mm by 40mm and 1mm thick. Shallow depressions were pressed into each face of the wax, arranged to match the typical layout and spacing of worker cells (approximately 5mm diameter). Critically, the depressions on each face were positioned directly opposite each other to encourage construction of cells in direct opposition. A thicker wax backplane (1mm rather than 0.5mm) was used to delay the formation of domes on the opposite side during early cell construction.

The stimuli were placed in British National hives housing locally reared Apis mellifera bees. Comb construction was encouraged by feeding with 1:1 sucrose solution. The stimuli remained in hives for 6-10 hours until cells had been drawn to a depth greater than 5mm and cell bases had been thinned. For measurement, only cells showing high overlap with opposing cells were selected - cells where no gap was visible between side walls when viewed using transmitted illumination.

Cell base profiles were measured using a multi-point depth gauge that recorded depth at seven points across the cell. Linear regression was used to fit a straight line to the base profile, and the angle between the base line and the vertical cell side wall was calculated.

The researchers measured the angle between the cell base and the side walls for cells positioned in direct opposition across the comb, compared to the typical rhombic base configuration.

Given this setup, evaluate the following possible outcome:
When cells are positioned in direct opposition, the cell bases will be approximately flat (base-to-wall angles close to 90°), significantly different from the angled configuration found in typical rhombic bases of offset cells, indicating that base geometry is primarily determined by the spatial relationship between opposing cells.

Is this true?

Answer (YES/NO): YES